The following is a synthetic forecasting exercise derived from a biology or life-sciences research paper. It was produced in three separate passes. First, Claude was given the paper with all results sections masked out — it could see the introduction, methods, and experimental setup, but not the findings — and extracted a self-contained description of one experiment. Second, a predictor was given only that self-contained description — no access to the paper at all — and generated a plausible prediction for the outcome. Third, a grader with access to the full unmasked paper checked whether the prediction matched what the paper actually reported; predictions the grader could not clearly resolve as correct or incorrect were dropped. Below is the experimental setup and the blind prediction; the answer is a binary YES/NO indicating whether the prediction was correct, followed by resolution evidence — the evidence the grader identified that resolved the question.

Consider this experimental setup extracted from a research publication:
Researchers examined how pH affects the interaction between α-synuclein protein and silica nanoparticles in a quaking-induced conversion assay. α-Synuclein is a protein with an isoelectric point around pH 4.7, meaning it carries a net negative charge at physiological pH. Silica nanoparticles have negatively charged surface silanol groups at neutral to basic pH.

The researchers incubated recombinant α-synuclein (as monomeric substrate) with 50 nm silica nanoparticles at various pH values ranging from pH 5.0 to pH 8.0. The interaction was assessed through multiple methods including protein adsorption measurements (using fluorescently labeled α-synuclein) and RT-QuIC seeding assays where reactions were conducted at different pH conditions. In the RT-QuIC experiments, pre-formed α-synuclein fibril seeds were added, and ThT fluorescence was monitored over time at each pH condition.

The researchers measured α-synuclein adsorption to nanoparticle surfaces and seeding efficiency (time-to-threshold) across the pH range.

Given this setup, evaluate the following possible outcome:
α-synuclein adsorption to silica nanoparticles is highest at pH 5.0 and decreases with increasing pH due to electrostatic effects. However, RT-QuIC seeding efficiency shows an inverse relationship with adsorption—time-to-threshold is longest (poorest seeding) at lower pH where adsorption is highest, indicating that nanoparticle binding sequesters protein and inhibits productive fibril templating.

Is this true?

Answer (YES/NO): NO